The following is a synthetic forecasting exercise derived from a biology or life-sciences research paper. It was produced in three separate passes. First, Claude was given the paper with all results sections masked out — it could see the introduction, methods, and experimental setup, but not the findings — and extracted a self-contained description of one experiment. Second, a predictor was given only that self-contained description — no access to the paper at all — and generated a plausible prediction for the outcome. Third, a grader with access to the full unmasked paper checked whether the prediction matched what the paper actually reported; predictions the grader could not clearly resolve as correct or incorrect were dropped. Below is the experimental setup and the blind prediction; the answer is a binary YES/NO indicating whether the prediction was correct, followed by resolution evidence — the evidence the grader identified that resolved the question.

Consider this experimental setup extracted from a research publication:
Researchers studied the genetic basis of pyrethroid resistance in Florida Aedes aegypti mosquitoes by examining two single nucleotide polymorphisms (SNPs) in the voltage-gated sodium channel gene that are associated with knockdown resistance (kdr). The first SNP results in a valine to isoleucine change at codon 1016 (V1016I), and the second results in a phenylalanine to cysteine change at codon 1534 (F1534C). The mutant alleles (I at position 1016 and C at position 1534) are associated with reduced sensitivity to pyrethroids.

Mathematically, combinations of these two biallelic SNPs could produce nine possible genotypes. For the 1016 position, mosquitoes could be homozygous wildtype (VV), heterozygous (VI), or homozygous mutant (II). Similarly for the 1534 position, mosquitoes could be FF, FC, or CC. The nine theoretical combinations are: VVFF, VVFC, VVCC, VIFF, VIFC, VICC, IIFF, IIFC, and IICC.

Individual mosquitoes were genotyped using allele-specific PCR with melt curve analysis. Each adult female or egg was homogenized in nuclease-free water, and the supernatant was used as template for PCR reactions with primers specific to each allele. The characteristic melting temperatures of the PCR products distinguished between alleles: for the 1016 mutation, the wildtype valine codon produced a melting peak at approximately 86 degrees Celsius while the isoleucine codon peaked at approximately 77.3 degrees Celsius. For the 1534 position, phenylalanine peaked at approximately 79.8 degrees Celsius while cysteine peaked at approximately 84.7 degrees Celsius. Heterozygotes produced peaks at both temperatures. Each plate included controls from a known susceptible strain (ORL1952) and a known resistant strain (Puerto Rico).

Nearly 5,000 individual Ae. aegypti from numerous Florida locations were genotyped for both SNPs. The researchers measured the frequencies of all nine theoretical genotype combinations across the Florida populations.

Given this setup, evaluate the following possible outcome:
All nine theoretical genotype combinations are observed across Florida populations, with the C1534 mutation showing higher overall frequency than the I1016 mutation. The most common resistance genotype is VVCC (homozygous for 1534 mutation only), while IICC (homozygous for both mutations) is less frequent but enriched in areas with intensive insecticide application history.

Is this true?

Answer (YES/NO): NO